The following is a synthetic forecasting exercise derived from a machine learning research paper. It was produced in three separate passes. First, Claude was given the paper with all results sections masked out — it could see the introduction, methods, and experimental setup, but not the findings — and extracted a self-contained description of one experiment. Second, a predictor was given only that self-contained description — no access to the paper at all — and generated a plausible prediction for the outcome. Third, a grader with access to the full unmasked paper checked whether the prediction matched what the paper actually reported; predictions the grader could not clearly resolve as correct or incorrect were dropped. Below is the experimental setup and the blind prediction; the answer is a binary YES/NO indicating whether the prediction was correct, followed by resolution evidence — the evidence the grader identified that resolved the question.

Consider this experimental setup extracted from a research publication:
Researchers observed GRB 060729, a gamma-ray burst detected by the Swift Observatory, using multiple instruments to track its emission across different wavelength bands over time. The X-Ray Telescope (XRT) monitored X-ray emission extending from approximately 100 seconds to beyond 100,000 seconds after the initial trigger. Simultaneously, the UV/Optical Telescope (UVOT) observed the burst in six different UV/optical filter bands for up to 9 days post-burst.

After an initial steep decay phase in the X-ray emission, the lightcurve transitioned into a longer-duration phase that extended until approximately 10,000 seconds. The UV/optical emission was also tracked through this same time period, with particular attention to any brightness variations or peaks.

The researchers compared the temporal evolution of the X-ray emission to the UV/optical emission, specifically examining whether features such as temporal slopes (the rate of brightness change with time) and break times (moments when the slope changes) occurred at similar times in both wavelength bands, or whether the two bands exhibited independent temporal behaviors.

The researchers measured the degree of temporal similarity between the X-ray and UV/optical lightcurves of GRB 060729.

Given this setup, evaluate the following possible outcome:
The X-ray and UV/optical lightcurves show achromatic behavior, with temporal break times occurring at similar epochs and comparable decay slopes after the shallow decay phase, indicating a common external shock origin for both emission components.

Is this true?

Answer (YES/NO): YES